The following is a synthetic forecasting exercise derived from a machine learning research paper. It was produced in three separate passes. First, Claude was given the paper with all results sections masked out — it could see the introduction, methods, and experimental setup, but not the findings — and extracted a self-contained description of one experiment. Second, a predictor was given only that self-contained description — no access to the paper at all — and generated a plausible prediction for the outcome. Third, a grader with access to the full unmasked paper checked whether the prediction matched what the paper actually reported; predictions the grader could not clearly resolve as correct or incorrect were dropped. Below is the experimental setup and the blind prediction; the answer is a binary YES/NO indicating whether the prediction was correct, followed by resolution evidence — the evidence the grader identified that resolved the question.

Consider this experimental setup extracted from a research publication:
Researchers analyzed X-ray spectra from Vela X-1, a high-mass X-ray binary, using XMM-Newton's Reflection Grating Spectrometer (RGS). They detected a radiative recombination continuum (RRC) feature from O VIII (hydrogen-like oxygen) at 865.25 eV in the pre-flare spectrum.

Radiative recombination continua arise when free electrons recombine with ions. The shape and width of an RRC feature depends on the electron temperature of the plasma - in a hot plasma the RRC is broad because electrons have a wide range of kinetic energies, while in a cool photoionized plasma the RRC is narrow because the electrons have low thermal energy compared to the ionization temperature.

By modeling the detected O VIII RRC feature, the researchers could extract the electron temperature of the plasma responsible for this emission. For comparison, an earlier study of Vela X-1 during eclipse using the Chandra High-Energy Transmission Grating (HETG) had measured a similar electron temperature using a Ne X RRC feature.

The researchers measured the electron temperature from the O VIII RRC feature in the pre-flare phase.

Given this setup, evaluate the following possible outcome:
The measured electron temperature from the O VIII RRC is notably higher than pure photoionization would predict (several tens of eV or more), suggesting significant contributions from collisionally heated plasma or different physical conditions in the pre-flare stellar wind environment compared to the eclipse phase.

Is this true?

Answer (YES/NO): NO